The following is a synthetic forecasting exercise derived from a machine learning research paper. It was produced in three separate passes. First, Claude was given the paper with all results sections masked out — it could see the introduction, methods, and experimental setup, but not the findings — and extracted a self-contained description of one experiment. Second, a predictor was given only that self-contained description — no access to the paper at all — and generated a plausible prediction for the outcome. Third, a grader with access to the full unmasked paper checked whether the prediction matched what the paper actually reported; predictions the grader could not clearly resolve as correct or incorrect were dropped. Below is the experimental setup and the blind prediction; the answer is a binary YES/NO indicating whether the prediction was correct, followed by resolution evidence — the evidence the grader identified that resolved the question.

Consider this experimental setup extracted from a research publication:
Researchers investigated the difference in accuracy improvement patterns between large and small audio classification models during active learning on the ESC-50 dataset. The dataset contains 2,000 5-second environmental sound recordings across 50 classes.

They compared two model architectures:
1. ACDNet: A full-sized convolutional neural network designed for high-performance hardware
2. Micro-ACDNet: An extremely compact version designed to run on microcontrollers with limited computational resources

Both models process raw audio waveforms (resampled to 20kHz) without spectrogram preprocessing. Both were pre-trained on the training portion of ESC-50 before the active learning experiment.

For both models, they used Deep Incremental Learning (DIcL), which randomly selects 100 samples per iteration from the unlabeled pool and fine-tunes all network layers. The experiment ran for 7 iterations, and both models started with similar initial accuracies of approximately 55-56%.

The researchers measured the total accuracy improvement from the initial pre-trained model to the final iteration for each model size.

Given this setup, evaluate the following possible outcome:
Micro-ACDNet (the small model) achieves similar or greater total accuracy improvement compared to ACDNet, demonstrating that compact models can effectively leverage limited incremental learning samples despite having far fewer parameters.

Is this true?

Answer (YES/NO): NO